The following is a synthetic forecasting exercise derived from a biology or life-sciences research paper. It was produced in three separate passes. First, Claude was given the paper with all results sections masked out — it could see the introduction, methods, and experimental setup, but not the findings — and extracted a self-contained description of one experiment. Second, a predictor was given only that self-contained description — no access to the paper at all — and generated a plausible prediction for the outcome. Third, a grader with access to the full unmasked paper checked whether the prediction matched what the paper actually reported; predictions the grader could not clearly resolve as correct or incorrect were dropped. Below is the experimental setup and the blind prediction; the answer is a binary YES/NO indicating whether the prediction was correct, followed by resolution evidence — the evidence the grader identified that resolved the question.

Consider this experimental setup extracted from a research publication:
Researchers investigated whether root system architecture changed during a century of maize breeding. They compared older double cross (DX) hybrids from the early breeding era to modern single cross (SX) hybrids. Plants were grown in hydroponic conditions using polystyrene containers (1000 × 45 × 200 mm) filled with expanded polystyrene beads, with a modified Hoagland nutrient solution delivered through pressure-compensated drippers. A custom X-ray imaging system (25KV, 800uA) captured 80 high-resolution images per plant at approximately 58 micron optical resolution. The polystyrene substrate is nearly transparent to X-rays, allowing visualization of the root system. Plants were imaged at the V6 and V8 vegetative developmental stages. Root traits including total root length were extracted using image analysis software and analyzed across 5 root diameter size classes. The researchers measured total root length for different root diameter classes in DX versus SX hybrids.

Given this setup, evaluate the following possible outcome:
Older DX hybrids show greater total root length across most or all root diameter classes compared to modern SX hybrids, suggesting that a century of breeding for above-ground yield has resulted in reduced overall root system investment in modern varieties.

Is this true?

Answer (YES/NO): YES